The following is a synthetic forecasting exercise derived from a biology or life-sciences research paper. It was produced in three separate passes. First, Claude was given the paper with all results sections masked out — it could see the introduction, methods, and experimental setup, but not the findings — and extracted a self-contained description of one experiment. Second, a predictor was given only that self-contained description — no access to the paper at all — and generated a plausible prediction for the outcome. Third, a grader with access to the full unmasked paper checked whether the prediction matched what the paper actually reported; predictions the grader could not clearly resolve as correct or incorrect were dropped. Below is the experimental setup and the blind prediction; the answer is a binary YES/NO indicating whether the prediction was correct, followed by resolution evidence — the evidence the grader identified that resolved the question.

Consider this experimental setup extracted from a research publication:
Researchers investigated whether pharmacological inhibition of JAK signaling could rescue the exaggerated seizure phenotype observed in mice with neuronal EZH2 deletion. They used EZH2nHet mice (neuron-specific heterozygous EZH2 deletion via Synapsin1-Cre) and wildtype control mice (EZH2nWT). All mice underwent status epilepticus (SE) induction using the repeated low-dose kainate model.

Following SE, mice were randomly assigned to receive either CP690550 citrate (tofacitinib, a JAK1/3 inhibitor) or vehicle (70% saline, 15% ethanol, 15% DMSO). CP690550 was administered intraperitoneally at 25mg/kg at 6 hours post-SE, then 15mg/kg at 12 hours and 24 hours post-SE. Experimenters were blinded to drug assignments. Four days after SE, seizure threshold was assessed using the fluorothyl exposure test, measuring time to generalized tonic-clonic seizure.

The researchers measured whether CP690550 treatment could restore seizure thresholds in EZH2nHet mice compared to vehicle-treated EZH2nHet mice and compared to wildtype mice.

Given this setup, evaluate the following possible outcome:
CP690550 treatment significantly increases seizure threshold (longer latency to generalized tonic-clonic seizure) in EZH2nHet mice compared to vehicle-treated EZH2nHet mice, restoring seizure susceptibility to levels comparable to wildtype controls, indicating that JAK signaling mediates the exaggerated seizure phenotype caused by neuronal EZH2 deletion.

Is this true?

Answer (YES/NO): YES